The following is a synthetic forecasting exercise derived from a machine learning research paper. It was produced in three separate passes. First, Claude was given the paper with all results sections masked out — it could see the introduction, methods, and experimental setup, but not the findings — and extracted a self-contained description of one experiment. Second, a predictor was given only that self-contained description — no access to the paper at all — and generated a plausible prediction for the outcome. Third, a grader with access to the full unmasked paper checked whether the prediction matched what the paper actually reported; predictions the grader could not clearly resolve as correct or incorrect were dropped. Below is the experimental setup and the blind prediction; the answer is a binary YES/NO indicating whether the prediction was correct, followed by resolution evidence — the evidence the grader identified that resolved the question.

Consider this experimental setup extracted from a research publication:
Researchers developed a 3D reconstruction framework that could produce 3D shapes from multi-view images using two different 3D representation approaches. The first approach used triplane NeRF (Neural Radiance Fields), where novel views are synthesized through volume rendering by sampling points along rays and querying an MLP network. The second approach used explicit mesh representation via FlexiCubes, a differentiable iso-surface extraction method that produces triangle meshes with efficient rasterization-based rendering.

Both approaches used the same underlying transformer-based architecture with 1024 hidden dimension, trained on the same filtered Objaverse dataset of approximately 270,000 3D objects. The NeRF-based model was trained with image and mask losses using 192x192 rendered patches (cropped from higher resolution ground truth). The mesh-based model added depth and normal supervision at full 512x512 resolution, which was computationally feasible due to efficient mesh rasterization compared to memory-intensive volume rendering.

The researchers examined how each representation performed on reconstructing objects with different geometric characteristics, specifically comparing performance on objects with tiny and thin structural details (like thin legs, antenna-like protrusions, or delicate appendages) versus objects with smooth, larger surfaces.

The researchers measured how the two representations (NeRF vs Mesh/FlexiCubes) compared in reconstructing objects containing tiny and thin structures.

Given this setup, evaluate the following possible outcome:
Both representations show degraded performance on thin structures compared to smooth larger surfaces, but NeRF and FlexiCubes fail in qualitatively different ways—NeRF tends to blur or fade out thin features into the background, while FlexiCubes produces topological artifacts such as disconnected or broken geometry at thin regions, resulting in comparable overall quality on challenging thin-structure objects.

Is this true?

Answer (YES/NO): NO